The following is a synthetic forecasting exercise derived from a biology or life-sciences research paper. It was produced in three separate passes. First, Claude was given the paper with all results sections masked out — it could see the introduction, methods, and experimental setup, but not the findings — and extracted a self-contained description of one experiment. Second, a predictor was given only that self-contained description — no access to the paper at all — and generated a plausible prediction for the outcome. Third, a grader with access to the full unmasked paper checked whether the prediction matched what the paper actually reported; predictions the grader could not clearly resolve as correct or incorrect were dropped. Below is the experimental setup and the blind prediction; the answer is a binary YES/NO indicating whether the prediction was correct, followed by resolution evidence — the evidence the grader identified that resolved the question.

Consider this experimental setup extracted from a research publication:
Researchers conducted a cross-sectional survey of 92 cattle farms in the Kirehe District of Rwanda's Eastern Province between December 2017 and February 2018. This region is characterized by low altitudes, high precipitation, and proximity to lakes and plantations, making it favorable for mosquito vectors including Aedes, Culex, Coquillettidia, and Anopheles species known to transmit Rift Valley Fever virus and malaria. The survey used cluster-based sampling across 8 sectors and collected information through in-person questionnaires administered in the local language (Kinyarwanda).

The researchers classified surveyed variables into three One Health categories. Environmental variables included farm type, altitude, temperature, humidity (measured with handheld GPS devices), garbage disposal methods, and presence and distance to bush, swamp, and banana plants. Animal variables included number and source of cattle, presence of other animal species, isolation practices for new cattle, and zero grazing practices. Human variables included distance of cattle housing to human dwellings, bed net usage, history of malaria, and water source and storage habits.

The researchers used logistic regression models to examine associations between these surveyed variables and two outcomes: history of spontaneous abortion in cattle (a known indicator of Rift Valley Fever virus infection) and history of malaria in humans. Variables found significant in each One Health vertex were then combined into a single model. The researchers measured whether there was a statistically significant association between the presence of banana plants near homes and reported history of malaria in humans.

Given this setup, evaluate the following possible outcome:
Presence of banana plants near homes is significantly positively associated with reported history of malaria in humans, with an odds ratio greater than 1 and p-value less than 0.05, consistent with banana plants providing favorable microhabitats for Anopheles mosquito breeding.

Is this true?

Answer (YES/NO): YES